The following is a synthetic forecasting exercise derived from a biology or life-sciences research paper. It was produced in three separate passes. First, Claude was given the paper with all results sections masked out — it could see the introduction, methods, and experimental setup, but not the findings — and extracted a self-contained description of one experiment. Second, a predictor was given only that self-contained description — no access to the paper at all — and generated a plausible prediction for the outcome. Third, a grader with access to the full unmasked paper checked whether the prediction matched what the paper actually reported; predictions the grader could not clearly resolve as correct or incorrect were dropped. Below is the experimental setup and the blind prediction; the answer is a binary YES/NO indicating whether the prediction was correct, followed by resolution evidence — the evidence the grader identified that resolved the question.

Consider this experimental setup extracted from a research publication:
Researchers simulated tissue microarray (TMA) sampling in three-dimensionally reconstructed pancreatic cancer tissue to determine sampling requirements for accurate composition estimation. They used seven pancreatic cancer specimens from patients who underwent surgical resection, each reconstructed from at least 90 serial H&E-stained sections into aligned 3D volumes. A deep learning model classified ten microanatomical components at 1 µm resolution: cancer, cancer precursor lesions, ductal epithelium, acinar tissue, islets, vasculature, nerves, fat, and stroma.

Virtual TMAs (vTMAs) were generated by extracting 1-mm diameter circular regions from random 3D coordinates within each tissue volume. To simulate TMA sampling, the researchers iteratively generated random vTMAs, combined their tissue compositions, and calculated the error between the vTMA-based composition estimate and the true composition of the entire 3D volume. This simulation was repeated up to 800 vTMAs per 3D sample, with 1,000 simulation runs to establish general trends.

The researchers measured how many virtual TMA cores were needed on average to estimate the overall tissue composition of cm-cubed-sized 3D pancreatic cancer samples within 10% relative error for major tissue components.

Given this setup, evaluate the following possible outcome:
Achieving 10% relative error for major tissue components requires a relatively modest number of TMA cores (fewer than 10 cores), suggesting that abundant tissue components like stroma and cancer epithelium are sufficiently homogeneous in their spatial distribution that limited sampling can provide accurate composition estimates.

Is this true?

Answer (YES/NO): NO